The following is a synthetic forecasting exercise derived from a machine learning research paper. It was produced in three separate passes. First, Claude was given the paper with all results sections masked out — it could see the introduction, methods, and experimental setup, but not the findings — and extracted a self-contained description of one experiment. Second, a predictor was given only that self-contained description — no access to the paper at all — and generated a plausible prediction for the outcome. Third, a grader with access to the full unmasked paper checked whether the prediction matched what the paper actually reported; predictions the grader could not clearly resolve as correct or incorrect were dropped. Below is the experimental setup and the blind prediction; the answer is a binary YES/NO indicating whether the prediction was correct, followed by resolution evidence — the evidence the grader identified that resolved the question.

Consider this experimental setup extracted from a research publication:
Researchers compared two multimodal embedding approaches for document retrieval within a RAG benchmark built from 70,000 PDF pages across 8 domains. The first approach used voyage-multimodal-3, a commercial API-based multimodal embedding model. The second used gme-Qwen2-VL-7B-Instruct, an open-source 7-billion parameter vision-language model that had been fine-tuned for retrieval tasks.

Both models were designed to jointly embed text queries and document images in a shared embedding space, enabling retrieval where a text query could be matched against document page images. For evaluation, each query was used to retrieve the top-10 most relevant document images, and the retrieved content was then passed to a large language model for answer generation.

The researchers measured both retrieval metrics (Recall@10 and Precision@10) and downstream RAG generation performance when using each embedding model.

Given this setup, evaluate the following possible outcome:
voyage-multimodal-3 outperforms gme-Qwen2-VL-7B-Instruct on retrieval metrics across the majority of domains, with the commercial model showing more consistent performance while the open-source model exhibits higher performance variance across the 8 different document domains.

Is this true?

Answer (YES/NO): NO